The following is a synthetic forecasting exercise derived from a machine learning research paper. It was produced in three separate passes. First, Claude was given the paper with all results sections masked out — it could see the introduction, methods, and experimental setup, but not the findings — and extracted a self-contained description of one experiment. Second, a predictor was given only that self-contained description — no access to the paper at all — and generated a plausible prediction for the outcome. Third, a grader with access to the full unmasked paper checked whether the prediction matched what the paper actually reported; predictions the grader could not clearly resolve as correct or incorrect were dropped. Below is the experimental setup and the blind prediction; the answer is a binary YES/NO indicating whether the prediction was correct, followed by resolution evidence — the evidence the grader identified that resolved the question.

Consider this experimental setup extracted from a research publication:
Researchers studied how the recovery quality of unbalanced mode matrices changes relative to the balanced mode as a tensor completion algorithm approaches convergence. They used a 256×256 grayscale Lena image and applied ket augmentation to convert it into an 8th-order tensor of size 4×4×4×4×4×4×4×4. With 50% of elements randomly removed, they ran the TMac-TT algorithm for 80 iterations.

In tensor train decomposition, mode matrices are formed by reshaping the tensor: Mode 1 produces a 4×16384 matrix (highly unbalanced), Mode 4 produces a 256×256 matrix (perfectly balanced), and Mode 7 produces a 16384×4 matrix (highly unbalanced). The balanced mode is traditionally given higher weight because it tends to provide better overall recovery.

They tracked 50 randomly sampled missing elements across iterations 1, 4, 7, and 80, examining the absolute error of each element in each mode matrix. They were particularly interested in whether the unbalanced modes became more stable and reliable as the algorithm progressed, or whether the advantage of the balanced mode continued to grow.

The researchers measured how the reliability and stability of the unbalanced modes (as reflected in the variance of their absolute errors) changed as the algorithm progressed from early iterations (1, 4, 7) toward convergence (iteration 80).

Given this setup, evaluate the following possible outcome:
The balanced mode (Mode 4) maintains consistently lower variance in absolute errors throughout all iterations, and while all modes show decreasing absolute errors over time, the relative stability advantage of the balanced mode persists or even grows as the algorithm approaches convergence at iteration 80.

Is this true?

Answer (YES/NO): NO